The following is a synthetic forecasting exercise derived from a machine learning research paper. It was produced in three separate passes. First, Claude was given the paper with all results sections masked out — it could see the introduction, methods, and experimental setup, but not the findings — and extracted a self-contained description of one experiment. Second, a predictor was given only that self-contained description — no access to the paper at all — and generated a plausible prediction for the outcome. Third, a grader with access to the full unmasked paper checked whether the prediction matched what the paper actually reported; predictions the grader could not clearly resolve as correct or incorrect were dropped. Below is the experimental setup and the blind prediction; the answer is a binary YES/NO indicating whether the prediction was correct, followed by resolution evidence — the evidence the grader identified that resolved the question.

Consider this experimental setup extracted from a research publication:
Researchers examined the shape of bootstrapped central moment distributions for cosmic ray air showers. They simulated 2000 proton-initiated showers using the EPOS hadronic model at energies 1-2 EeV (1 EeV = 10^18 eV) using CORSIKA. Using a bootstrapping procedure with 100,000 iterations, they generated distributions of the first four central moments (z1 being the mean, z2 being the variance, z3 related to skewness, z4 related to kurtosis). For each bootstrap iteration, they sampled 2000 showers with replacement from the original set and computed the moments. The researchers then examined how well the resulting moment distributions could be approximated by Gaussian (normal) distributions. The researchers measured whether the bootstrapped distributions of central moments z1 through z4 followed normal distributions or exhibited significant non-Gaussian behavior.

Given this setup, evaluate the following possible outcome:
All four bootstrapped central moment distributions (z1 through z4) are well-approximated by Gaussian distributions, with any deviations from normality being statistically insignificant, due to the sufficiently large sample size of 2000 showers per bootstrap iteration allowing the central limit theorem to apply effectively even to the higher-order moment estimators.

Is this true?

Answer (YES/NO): YES